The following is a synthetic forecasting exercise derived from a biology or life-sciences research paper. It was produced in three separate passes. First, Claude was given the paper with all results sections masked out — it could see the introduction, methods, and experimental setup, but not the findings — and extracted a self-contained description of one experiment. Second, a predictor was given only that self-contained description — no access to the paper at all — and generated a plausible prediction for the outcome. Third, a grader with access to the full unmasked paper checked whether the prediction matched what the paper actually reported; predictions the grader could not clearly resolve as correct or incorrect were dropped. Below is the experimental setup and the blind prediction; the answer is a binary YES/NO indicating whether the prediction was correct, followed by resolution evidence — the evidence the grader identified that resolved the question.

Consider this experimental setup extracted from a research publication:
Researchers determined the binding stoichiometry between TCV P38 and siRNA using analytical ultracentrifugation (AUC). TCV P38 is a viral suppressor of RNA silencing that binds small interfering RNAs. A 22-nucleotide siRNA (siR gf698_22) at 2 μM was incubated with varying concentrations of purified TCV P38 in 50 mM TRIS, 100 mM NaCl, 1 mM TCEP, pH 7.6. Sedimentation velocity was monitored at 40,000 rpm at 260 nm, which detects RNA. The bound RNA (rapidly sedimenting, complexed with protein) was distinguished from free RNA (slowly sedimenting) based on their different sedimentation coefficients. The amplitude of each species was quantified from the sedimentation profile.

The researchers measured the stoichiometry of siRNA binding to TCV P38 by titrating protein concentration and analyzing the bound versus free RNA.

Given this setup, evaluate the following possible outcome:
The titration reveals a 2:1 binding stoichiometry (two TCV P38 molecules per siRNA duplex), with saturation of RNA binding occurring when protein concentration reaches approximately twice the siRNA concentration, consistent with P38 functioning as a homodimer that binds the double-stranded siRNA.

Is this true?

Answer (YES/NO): YES